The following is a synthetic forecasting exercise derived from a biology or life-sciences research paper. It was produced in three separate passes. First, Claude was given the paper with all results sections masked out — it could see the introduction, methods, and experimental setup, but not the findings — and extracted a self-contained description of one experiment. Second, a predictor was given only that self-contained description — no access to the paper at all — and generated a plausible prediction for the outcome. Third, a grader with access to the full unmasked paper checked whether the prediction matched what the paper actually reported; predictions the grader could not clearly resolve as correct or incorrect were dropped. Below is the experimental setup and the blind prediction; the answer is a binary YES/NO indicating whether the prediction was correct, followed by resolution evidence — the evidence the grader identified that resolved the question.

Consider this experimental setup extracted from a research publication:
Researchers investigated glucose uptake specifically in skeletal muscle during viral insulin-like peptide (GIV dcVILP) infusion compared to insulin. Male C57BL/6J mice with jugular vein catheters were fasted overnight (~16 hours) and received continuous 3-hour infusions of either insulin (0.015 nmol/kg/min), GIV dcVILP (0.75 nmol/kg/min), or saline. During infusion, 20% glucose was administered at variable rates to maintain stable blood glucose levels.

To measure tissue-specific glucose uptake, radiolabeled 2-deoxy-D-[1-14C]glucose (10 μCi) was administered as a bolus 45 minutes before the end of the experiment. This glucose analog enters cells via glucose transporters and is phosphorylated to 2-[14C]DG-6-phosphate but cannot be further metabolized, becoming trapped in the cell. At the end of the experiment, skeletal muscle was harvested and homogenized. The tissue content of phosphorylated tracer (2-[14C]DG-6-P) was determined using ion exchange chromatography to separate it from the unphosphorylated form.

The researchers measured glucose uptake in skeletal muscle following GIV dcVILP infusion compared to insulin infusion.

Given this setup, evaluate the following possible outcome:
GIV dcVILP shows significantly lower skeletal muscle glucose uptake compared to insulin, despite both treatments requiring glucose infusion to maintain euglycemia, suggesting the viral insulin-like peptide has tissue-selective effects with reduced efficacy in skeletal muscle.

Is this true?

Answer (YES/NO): NO